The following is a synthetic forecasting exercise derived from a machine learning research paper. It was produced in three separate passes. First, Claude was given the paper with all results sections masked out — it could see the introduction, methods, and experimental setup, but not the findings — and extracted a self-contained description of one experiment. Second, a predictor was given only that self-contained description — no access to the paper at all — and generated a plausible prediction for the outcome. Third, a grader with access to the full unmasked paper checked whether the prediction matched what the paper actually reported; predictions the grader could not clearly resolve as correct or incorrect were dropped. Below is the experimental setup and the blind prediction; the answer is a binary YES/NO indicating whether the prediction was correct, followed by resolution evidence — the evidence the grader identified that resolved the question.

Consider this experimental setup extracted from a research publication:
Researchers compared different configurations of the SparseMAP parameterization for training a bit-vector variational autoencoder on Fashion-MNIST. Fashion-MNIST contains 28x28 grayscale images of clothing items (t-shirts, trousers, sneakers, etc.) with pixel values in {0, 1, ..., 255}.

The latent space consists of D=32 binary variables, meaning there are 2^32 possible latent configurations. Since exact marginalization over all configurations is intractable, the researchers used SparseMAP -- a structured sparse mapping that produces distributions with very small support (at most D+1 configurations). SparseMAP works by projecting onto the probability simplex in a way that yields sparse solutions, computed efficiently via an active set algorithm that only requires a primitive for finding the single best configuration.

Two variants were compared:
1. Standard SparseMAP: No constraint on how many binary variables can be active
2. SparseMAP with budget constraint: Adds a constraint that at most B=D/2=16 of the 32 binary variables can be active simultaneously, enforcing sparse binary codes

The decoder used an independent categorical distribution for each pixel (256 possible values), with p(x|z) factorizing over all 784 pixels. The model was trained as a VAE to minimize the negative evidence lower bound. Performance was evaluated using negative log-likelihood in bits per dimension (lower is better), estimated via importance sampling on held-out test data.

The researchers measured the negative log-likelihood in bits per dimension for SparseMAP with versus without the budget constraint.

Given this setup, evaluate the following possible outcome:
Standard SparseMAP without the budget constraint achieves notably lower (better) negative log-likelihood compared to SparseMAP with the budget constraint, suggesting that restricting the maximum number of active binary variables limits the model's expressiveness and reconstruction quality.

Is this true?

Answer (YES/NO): NO